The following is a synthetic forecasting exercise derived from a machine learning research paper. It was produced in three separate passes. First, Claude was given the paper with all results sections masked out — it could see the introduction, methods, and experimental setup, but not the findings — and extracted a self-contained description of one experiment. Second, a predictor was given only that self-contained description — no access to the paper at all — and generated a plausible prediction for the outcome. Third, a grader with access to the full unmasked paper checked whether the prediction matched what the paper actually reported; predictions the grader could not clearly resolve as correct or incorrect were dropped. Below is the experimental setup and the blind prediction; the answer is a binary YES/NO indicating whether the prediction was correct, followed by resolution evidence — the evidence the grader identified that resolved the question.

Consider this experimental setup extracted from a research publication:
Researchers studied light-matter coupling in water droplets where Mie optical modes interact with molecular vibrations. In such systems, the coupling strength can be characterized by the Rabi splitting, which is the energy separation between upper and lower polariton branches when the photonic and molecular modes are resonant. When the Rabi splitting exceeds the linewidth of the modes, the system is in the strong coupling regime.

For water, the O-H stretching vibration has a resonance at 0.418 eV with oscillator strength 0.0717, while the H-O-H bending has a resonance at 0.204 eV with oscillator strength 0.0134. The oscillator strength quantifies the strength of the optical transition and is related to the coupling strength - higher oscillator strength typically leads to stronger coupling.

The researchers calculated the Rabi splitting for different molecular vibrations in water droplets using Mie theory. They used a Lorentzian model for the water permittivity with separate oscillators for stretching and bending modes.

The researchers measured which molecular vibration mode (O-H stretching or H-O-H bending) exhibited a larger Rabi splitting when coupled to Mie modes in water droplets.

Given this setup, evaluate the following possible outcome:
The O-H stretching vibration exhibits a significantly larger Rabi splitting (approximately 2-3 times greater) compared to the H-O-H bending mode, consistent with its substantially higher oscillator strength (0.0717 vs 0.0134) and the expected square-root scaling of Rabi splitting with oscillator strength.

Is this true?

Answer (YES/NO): NO